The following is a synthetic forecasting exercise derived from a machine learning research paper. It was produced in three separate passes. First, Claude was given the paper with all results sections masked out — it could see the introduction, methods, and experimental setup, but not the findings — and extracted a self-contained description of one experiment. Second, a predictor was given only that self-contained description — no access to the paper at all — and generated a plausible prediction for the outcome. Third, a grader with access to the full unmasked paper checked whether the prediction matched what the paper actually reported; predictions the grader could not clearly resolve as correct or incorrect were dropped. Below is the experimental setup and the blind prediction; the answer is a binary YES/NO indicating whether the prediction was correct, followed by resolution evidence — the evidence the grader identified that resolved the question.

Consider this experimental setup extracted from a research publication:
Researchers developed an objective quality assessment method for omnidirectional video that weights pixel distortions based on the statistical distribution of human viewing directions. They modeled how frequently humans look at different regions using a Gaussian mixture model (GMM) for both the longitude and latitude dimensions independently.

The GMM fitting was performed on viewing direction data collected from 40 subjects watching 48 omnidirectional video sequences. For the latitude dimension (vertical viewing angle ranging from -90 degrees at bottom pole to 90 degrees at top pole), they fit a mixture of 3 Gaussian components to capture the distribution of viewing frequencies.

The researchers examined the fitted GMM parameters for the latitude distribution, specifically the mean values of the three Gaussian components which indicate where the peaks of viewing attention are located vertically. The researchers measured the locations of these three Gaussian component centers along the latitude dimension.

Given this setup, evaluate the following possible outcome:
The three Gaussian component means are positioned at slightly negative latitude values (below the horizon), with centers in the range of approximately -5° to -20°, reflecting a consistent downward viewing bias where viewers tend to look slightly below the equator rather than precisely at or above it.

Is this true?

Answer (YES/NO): NO